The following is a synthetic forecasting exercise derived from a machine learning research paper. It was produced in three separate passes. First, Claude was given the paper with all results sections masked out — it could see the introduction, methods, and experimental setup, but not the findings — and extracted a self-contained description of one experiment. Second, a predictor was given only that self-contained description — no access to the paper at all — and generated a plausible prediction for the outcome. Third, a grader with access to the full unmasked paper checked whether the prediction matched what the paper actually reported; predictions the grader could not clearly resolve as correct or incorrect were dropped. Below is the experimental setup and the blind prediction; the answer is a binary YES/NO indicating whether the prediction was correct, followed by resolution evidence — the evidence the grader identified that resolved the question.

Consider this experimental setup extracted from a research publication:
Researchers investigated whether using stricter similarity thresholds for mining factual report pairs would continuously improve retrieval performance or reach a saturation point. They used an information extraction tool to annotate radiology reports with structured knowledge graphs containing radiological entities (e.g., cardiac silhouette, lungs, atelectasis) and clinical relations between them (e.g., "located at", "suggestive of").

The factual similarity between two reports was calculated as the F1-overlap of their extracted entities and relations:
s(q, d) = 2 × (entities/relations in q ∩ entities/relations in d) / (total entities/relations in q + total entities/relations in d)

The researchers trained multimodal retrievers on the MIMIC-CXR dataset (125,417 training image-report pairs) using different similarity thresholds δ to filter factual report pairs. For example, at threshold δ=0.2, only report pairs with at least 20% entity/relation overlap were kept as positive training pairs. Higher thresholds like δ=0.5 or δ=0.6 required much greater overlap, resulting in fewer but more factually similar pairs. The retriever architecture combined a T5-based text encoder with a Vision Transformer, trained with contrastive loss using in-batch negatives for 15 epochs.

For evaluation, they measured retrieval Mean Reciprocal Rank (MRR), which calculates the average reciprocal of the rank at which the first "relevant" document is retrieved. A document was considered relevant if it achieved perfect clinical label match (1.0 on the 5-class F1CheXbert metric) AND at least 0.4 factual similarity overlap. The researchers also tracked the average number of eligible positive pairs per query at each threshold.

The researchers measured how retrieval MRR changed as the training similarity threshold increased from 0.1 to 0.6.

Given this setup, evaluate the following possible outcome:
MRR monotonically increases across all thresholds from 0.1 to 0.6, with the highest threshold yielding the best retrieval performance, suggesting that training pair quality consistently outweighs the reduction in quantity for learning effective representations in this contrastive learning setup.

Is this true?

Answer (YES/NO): NO